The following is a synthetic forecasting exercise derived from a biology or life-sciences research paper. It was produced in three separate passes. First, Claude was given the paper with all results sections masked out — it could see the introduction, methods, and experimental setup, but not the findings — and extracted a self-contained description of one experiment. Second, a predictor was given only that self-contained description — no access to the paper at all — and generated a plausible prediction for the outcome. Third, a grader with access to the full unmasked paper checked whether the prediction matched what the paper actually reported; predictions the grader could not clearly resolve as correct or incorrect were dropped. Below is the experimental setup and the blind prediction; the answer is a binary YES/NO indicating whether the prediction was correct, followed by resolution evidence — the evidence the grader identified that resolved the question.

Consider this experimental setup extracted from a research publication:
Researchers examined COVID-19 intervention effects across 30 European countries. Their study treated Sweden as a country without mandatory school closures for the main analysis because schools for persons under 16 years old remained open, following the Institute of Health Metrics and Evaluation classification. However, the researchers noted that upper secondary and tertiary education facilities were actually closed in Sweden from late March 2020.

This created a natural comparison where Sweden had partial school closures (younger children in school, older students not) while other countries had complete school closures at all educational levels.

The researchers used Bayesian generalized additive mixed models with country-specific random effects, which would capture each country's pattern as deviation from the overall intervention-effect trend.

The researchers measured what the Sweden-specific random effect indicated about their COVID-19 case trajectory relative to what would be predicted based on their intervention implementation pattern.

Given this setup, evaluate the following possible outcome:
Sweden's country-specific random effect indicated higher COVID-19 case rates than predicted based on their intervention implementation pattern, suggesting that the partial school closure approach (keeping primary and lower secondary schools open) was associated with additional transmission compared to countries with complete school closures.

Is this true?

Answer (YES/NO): NO